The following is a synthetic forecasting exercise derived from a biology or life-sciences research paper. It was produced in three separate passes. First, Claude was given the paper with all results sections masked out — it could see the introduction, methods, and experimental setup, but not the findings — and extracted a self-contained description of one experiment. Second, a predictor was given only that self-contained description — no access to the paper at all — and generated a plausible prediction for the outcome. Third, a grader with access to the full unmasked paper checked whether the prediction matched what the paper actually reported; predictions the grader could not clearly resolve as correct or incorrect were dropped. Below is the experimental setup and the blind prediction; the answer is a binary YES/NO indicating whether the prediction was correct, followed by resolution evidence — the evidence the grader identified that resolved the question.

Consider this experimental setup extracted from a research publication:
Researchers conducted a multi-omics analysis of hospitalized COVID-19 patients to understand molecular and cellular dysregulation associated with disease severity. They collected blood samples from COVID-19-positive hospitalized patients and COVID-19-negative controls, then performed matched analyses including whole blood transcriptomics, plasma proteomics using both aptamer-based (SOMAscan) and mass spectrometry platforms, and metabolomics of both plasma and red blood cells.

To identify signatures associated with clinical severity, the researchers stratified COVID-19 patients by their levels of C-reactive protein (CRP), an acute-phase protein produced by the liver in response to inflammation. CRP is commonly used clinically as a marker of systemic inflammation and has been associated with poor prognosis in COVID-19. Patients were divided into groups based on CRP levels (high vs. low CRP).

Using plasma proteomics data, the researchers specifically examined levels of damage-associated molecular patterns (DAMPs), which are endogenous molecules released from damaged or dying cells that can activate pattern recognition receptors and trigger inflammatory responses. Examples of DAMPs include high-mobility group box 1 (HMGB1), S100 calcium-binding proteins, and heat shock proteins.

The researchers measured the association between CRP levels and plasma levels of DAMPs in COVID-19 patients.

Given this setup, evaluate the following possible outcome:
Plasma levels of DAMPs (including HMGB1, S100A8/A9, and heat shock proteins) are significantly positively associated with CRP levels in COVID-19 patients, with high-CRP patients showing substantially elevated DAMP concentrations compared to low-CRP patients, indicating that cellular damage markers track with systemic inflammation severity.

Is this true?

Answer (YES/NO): NO